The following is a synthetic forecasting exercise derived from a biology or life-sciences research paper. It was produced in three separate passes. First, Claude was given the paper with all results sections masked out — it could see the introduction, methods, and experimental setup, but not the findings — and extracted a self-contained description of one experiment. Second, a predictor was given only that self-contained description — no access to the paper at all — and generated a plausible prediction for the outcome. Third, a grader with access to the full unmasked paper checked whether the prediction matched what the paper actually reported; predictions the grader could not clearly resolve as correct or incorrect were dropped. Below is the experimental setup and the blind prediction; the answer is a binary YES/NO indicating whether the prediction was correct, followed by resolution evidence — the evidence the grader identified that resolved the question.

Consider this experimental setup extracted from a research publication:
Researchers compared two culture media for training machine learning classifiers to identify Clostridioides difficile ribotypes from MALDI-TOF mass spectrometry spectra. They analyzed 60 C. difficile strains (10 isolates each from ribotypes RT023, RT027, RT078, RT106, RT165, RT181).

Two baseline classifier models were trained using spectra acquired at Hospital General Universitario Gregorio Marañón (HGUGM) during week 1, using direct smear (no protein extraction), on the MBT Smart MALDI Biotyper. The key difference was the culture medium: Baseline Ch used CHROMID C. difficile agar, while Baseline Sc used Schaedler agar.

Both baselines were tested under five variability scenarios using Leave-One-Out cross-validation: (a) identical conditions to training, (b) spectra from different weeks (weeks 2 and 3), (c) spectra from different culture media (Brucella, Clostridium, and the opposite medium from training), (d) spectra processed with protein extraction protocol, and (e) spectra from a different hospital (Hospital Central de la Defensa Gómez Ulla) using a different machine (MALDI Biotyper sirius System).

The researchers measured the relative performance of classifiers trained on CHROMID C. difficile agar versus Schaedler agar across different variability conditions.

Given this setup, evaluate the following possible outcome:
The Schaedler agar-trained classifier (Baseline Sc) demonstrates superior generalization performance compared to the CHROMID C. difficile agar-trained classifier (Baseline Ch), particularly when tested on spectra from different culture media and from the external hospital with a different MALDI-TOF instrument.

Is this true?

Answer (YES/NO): NO